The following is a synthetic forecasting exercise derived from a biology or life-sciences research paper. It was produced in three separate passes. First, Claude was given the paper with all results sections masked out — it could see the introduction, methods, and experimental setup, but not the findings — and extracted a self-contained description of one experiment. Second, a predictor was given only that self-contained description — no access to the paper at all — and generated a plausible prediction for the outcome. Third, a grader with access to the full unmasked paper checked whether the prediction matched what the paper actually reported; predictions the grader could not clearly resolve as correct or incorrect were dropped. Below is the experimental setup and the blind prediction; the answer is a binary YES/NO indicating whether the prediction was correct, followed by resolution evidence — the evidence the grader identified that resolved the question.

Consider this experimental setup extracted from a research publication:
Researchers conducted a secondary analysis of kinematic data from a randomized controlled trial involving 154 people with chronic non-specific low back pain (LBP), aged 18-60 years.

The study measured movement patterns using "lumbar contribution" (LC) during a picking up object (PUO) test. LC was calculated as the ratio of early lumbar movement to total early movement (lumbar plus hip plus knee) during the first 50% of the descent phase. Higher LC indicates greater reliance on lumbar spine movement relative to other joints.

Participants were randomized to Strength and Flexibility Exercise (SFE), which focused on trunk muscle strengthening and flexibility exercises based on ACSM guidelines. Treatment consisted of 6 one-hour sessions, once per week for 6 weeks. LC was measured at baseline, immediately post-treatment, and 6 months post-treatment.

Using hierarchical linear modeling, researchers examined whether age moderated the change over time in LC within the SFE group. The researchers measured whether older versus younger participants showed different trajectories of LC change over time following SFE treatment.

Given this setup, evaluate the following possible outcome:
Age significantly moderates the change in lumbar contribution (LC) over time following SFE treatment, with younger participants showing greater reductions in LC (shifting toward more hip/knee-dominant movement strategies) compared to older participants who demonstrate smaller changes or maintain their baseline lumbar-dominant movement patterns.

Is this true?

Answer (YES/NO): NO